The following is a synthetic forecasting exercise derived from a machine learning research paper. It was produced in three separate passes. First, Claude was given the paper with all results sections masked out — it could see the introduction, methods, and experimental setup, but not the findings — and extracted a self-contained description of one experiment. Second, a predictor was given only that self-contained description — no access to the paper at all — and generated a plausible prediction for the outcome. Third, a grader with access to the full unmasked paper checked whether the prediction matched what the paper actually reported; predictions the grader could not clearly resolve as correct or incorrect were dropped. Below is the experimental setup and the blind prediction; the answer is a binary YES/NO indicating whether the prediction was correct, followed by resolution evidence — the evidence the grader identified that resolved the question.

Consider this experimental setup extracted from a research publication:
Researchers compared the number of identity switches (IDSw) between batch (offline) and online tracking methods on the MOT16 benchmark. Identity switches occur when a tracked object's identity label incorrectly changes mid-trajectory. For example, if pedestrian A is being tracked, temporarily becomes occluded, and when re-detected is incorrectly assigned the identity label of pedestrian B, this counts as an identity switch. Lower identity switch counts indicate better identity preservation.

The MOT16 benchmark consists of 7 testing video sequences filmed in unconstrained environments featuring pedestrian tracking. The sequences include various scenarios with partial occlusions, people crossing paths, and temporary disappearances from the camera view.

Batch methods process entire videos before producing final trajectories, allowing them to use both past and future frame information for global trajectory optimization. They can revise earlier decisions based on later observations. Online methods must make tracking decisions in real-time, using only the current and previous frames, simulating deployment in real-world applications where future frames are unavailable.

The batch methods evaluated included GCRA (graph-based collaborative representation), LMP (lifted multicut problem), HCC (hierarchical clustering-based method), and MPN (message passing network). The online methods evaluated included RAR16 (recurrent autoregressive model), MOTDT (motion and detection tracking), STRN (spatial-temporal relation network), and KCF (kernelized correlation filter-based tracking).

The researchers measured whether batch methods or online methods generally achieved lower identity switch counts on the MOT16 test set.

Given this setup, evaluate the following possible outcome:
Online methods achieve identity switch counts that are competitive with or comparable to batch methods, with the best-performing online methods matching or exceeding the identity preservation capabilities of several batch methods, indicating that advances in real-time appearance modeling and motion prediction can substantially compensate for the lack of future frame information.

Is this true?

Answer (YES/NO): NO